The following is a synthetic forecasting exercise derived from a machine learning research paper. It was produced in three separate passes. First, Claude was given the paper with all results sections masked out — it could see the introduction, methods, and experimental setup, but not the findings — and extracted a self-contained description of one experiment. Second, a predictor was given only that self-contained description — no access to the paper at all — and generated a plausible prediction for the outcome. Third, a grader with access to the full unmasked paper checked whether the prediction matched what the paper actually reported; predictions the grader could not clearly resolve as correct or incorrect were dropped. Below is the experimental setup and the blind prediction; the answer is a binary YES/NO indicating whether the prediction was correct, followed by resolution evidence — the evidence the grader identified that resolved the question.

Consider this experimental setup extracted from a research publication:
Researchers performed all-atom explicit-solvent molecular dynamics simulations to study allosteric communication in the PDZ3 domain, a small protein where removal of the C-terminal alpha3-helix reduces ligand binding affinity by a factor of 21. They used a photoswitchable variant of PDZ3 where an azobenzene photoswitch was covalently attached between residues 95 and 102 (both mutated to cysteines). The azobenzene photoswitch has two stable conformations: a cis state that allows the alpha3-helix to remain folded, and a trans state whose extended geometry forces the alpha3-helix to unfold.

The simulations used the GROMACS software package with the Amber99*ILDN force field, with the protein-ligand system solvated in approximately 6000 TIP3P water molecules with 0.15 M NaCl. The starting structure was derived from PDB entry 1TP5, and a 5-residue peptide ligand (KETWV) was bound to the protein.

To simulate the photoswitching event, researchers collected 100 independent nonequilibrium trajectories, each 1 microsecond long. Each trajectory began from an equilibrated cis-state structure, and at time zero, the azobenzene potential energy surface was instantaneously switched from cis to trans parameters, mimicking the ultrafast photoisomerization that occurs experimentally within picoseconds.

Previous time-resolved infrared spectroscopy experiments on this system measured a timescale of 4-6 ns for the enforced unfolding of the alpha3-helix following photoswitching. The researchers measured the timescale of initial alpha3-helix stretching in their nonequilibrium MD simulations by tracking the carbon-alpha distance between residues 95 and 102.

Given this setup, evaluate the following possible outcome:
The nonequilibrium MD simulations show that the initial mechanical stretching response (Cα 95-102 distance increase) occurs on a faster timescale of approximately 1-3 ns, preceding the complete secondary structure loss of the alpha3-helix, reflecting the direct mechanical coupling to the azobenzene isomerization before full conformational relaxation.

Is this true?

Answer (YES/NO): NO